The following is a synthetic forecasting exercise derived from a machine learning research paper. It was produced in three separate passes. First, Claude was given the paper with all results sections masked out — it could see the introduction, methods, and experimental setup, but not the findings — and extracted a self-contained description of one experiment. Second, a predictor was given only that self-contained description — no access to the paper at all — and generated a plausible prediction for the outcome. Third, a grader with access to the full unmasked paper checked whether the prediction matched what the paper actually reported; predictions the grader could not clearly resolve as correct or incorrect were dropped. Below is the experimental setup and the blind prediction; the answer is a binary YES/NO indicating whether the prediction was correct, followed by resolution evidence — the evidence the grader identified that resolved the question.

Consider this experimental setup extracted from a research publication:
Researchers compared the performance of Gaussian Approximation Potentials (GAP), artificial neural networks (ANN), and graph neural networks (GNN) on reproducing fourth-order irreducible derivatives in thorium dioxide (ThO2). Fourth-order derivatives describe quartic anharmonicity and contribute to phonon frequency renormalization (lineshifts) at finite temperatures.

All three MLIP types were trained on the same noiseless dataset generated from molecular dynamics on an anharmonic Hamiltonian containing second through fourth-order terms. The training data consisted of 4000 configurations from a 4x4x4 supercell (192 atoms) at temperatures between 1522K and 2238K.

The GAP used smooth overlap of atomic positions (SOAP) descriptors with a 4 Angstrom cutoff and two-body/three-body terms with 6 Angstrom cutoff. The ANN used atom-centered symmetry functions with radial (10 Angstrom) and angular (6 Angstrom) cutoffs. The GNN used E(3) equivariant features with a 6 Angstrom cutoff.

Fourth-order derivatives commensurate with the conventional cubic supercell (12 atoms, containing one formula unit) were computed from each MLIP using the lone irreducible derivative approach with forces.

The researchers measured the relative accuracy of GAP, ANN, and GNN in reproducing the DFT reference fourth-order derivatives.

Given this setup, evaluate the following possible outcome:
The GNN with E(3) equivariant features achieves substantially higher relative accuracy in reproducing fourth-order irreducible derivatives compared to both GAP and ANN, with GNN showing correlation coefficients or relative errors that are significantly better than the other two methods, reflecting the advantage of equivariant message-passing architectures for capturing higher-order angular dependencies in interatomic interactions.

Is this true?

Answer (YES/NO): YES